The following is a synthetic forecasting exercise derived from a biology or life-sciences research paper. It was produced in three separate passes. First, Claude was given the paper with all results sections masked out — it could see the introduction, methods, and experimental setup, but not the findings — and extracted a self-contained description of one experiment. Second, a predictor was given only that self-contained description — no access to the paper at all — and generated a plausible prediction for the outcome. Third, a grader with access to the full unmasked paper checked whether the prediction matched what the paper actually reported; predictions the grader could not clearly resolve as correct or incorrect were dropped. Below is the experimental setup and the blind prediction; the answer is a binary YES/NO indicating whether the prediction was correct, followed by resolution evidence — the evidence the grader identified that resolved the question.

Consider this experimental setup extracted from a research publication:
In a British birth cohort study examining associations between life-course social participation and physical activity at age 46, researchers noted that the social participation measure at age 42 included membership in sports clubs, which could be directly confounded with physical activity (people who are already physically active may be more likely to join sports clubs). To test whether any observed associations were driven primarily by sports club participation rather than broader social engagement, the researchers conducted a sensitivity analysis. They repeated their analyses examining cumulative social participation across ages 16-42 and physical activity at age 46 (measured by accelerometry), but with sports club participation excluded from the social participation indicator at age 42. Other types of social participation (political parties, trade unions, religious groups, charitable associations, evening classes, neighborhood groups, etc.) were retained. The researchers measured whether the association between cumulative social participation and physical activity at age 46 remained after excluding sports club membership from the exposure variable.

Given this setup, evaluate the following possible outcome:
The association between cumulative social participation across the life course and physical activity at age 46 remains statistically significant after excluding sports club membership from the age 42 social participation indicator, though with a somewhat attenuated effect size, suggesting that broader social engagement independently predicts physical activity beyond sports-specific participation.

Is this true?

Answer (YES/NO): NO